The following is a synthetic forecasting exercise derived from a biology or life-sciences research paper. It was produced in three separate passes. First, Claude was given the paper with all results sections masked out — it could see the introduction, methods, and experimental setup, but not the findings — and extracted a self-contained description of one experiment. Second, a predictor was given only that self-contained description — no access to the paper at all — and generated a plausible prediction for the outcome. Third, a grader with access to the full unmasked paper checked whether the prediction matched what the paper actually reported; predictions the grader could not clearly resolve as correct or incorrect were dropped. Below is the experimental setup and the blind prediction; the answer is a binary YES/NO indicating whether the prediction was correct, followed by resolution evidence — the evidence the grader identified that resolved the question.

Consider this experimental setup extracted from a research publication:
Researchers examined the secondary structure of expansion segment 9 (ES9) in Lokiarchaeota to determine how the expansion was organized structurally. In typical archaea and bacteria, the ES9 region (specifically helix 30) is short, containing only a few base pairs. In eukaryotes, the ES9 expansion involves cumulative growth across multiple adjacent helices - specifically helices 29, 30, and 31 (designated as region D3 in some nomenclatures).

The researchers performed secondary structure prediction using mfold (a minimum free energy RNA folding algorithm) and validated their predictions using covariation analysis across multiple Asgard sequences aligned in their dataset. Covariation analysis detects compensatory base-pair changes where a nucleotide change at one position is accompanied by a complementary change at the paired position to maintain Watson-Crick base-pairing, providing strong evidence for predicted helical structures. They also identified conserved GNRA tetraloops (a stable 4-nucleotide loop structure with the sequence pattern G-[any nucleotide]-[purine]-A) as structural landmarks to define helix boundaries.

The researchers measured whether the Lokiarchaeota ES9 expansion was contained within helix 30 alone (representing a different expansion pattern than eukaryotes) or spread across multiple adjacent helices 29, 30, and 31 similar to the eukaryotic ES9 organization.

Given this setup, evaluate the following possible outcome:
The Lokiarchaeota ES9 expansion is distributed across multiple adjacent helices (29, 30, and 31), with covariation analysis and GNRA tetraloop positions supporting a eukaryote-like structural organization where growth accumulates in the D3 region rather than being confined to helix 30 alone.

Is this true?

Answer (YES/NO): NO